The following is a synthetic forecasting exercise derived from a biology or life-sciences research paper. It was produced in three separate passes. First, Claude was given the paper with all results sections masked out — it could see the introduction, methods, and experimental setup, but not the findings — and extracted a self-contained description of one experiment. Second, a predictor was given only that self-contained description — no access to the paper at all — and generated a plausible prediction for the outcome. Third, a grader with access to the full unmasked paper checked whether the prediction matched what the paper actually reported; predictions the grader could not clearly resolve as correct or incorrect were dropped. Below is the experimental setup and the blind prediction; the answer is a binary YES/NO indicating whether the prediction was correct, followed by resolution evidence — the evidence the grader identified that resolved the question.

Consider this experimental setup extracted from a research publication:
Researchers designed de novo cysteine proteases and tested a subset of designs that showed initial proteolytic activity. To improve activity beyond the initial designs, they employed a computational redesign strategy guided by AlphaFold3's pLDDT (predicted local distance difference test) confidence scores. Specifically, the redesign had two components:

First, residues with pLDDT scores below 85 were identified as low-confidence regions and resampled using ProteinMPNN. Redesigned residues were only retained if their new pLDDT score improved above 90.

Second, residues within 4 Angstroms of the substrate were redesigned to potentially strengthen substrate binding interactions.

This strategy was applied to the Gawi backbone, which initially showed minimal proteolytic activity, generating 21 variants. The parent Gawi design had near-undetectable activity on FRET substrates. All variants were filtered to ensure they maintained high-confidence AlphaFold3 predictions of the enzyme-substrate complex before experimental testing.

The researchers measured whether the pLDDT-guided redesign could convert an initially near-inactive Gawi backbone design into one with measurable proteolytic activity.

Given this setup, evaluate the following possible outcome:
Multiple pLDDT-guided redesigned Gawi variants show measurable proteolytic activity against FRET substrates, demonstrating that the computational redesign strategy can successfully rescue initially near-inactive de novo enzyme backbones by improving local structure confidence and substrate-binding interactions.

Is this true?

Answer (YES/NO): YES